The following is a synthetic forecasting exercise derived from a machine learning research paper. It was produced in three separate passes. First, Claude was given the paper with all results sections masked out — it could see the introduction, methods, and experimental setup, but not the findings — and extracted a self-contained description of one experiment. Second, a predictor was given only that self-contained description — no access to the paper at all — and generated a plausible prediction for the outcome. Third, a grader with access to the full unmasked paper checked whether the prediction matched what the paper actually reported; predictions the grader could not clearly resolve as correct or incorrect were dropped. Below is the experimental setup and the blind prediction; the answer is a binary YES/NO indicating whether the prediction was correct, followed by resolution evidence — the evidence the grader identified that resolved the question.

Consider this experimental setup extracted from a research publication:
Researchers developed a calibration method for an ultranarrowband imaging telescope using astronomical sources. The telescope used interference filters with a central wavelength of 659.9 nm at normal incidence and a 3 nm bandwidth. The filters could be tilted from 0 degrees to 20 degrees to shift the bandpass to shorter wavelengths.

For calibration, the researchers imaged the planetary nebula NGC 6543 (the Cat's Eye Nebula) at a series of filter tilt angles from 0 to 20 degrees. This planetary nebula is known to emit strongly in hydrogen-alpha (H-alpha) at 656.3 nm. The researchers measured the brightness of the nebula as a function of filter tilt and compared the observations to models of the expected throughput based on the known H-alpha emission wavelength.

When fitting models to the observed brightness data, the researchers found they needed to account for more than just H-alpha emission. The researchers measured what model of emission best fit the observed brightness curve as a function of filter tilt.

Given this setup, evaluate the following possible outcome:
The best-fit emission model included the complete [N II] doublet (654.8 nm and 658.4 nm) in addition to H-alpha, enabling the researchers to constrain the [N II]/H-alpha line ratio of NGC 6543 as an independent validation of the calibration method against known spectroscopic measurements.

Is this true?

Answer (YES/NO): NO